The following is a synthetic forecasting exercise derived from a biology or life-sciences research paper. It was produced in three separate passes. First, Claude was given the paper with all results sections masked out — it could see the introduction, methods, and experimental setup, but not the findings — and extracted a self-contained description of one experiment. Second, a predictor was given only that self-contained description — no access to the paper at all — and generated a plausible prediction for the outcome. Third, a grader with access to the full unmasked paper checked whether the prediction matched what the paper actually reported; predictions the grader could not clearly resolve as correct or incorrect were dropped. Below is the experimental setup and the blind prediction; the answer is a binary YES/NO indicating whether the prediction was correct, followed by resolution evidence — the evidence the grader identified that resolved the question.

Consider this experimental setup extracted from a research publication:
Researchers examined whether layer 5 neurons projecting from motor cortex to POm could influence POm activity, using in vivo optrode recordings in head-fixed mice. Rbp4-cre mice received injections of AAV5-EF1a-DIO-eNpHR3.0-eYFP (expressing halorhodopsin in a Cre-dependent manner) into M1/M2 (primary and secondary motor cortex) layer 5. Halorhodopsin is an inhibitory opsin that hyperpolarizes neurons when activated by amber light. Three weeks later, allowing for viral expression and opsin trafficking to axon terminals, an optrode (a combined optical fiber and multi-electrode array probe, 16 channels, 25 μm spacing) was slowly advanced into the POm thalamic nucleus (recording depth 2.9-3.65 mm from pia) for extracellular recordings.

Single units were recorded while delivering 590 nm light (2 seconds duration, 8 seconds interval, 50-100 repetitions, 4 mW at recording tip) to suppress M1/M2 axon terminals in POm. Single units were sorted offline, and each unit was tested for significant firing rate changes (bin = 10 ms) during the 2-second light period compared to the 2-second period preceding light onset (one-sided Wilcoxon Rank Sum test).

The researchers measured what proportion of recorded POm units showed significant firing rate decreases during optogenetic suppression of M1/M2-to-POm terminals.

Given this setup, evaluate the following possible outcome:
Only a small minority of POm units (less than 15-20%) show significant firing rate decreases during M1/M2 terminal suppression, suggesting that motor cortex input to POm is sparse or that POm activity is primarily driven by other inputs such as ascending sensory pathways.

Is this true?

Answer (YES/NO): YES